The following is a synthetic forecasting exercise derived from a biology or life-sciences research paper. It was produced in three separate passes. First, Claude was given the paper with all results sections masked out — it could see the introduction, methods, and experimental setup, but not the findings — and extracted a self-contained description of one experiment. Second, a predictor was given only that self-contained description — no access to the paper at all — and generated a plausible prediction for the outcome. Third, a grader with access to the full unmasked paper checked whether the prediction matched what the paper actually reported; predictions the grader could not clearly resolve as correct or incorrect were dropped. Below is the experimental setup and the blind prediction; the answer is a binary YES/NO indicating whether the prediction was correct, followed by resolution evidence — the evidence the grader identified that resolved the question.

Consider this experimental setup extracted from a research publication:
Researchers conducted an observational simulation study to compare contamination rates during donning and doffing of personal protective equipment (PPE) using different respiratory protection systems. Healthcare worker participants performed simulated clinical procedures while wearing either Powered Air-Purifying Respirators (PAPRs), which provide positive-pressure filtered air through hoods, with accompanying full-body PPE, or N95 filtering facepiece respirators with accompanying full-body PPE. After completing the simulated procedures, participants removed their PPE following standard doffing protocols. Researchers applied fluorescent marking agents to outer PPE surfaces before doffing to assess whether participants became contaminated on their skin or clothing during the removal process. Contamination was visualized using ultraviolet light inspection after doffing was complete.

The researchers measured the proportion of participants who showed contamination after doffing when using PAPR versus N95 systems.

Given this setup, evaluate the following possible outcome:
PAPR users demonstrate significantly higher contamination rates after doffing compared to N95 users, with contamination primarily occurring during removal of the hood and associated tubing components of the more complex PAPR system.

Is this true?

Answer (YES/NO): NO